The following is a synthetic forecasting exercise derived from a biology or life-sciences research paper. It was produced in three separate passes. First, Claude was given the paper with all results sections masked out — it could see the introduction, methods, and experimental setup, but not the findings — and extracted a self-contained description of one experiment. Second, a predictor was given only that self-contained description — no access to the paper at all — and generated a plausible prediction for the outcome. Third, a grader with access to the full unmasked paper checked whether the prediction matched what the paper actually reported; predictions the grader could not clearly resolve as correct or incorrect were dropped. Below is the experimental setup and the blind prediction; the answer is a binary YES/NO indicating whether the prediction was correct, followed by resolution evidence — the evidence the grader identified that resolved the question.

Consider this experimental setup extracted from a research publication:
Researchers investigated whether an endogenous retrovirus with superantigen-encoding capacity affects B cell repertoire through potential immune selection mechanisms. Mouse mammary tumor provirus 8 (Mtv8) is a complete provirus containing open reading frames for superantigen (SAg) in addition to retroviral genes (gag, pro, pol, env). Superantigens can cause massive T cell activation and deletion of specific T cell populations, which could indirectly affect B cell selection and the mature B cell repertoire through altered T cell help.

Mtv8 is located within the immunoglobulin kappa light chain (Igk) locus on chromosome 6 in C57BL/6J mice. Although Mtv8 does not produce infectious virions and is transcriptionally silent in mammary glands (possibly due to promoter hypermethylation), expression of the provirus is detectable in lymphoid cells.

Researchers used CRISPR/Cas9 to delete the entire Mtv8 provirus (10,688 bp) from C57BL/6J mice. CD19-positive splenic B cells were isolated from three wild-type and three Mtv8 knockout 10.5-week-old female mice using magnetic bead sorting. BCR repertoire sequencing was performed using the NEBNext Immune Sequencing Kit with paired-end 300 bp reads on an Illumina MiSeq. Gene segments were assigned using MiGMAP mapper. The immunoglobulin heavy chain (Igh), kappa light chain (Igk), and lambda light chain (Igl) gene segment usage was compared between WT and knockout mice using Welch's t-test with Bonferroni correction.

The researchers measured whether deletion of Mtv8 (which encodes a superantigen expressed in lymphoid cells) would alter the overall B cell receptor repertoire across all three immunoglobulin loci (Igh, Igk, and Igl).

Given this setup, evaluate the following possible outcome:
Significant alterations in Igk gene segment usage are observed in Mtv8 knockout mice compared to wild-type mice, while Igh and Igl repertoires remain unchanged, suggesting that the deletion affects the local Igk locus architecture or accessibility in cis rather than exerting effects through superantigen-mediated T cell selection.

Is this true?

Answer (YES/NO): NO